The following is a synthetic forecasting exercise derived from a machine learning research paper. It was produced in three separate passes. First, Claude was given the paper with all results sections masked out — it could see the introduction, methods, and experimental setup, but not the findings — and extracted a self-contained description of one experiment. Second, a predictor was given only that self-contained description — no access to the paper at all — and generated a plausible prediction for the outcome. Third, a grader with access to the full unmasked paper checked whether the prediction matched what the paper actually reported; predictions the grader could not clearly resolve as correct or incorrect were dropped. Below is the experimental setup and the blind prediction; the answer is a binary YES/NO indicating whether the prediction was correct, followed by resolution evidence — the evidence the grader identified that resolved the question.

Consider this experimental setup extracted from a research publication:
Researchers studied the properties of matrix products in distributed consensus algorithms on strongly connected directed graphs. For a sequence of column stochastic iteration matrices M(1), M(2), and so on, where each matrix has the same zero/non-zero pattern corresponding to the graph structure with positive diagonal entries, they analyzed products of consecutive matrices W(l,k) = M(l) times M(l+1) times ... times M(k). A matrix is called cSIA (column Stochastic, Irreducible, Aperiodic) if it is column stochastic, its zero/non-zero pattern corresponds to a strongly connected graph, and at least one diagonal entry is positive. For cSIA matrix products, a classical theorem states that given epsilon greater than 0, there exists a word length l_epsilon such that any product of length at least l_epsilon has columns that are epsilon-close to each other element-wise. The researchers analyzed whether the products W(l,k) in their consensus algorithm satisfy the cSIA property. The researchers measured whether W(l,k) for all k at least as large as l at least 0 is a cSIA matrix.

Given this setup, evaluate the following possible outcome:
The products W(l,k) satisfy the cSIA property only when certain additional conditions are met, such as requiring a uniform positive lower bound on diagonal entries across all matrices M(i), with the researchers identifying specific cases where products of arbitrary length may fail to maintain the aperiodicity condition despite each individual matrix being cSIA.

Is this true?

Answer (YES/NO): NO